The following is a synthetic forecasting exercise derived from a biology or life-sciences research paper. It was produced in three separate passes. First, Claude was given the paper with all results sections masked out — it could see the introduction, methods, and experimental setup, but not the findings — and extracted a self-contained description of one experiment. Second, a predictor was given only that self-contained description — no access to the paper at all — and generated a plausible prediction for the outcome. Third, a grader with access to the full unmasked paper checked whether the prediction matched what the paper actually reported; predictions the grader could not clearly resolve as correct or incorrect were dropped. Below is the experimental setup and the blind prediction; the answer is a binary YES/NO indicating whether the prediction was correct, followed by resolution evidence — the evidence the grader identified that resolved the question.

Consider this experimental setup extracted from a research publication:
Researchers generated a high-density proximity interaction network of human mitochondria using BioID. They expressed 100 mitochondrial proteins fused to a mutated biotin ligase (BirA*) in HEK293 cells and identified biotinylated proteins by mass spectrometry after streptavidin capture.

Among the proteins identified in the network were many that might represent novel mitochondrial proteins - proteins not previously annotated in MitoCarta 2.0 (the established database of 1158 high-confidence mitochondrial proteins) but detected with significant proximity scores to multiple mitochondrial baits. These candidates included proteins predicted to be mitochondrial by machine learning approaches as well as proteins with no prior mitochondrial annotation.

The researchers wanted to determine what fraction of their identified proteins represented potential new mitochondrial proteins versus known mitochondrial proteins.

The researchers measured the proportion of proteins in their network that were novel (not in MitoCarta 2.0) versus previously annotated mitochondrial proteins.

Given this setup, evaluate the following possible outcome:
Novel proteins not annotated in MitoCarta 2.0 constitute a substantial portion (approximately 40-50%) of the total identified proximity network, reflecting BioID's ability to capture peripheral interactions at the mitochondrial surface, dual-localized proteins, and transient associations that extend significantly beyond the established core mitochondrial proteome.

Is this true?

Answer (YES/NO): NO